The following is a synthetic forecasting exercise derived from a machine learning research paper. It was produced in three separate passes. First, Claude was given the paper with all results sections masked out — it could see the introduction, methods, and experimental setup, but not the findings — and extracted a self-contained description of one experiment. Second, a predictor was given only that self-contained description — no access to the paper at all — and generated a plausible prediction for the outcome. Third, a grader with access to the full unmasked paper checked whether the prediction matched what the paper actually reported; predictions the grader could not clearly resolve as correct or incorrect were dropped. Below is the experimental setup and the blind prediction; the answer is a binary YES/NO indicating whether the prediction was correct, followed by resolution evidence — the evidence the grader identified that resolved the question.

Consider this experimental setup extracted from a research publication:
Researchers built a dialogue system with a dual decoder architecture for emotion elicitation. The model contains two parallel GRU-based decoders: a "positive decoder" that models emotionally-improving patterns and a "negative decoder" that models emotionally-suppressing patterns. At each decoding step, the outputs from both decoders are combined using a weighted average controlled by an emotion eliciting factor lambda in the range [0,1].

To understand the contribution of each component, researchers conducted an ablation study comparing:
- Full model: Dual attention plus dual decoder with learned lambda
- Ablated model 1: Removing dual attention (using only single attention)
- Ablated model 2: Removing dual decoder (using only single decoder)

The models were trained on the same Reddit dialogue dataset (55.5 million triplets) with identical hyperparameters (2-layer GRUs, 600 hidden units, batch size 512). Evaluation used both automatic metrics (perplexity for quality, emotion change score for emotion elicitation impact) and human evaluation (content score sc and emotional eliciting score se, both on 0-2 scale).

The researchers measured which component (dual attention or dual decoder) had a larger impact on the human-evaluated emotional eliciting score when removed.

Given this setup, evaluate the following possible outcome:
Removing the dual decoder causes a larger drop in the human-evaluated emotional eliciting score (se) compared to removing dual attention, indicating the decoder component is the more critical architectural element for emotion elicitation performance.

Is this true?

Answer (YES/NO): YES